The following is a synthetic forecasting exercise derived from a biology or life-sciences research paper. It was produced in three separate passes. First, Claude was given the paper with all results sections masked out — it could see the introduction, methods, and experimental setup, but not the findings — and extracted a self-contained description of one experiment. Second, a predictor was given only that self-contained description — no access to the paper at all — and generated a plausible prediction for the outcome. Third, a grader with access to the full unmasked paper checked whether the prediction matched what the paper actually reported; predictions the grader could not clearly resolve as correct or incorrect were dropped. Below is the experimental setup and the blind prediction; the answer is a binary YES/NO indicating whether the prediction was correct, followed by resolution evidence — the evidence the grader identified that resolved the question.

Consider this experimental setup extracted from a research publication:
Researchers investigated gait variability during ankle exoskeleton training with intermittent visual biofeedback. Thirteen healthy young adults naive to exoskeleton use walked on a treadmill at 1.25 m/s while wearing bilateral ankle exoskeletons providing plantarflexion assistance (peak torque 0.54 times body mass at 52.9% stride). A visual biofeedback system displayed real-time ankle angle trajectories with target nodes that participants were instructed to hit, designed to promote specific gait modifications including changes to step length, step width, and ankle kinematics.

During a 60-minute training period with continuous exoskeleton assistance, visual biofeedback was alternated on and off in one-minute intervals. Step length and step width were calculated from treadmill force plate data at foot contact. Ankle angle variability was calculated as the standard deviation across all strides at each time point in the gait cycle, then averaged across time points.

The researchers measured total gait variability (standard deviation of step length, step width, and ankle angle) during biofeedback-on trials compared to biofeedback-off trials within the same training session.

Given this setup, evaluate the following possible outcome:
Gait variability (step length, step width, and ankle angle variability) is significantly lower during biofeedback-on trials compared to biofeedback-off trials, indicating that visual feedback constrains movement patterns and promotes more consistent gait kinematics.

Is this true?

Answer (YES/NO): NO